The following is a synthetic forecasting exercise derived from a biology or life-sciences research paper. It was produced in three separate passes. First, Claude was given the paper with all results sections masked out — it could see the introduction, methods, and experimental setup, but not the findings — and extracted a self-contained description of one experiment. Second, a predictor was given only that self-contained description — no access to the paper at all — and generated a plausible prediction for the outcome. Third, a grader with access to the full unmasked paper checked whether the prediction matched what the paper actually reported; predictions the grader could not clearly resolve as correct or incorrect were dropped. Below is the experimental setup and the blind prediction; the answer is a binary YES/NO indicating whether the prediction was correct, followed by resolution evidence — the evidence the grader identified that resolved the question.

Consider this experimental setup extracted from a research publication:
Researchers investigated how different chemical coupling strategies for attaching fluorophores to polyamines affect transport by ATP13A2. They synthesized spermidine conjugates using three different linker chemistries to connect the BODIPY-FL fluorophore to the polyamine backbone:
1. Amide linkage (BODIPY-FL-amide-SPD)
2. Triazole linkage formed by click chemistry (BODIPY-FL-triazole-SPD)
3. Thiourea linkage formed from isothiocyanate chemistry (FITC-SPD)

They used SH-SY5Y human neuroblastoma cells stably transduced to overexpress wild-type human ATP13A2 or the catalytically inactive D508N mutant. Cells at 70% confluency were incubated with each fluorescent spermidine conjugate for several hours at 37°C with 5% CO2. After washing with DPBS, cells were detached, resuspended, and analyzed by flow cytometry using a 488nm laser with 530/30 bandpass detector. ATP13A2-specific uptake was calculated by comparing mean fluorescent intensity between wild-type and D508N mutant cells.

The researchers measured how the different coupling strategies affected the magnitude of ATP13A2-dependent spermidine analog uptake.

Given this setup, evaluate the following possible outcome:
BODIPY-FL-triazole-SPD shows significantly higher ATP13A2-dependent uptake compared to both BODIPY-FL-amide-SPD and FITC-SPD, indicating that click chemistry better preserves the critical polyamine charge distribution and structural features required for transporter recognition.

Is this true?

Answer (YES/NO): NO